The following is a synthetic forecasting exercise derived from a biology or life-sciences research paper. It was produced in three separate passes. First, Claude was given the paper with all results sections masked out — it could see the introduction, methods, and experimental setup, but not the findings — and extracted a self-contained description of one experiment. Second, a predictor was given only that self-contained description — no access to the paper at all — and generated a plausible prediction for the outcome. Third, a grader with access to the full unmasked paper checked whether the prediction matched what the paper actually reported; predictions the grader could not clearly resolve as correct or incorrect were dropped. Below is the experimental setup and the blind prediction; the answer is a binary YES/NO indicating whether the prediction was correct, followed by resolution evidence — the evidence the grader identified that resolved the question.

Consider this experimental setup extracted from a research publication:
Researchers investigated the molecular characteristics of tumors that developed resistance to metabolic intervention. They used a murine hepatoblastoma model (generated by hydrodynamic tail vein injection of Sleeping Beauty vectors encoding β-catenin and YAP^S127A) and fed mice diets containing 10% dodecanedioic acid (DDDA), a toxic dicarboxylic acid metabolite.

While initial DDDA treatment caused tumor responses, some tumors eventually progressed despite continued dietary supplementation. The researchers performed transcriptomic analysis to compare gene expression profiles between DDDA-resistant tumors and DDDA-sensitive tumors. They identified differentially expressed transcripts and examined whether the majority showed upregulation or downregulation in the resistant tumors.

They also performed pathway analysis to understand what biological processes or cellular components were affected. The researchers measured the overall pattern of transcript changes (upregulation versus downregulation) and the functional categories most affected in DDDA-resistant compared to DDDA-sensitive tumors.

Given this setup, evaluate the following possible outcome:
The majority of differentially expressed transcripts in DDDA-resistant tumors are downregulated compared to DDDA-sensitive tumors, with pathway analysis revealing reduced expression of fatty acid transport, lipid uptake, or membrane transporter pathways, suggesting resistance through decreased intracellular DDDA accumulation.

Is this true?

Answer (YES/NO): NO